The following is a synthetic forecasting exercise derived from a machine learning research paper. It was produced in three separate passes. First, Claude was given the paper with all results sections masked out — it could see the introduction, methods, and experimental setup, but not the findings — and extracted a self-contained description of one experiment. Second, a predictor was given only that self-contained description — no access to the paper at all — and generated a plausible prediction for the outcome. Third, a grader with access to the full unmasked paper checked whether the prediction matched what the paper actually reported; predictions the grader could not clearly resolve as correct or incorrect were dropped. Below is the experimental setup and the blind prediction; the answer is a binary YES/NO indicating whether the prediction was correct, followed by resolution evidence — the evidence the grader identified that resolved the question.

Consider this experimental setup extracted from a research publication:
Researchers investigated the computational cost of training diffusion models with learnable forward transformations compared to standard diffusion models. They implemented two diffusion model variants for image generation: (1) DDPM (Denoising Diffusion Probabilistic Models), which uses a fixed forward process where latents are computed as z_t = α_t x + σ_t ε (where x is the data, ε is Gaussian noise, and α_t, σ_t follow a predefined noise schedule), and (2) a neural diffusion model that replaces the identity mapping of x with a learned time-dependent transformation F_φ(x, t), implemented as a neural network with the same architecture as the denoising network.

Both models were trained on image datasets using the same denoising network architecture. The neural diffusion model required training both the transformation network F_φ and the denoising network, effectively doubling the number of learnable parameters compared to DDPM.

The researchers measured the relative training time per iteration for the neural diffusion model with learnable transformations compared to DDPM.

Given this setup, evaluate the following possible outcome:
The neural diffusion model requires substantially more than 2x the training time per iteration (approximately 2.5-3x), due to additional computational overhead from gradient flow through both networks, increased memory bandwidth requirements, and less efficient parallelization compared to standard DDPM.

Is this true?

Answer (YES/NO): NO